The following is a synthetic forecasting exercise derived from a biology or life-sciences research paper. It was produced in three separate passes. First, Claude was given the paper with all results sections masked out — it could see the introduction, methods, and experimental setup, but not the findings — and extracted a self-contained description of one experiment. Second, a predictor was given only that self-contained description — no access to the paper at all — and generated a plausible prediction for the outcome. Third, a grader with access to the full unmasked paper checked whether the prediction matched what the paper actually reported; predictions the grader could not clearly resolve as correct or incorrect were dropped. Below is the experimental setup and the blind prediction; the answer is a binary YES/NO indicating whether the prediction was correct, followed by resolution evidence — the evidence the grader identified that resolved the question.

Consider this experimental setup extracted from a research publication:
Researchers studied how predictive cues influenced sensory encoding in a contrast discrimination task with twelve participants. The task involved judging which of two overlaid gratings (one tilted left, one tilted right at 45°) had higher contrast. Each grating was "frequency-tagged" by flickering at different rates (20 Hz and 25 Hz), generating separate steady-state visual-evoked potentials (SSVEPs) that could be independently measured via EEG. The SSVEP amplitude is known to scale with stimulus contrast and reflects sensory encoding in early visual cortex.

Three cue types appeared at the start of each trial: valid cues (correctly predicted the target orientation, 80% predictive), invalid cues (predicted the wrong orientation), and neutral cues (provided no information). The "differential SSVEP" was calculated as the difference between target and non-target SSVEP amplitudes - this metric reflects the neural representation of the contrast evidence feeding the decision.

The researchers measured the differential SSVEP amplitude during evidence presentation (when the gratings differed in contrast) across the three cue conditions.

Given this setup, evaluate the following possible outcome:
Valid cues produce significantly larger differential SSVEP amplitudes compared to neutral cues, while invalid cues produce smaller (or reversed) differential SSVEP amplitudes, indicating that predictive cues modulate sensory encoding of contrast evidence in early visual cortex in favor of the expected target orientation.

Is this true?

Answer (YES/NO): NO